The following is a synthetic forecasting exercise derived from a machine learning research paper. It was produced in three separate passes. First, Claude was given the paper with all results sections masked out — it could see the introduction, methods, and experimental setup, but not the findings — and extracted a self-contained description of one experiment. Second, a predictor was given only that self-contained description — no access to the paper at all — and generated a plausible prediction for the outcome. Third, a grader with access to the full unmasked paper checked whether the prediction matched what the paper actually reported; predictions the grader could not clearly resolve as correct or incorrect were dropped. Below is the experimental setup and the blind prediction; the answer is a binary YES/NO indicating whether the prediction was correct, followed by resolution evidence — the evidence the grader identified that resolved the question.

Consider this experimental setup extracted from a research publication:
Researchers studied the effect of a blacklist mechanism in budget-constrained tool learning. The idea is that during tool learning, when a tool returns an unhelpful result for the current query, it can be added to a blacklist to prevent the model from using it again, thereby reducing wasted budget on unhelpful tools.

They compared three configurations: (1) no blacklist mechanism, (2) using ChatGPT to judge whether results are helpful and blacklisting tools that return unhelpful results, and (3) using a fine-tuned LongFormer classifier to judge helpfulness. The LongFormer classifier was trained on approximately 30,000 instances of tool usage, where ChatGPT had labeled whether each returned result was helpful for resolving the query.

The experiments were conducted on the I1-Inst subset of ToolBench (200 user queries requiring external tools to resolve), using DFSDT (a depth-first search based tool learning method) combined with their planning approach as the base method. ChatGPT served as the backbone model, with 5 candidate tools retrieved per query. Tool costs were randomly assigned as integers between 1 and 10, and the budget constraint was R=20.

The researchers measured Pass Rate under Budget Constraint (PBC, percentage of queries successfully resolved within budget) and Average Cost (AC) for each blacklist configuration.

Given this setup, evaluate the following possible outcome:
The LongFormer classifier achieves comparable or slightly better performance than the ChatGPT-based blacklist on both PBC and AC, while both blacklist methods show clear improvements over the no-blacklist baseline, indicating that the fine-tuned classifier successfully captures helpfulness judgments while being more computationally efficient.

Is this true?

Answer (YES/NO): NO